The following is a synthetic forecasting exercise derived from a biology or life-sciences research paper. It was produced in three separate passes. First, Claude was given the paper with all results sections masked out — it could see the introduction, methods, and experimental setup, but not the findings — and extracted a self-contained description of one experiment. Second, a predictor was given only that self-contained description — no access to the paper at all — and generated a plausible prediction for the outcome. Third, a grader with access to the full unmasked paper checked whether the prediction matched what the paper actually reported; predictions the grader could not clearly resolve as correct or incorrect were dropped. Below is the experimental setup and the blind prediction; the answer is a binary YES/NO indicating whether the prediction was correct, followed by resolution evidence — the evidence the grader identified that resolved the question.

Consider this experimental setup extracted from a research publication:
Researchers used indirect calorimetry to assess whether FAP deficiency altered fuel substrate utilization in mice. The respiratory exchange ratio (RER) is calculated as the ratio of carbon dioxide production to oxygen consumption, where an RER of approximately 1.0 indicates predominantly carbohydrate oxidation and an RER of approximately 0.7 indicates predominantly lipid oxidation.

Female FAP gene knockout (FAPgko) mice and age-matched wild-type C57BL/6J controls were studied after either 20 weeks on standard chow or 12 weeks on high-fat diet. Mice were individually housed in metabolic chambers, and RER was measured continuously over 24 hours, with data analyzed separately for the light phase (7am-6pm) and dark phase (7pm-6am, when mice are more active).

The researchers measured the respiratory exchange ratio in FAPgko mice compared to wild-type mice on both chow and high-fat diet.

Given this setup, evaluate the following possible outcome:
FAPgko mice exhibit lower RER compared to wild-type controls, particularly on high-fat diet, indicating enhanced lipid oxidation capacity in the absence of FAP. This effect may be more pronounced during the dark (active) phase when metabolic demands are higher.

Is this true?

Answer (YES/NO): YES